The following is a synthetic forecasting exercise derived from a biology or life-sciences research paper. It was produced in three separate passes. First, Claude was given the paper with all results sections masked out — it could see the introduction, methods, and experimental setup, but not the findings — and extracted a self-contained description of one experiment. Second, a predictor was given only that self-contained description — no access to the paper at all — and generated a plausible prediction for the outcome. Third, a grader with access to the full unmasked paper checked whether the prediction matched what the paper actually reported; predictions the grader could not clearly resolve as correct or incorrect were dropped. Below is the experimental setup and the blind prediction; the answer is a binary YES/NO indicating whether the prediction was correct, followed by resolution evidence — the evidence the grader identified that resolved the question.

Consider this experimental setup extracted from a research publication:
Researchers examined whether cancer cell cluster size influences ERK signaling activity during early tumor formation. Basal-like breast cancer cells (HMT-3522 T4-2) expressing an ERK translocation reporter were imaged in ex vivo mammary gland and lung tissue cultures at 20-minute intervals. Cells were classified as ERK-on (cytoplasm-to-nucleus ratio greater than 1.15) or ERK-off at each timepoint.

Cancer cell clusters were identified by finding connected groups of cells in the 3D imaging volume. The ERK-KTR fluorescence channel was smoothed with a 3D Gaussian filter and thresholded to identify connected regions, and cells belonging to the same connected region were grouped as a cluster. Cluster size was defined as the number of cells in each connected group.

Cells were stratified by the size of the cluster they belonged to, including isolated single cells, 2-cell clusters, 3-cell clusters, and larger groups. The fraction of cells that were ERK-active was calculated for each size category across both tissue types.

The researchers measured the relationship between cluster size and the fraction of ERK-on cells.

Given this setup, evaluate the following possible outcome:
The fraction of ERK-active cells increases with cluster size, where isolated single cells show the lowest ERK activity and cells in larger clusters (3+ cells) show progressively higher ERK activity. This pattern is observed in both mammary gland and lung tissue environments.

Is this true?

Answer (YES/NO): YES